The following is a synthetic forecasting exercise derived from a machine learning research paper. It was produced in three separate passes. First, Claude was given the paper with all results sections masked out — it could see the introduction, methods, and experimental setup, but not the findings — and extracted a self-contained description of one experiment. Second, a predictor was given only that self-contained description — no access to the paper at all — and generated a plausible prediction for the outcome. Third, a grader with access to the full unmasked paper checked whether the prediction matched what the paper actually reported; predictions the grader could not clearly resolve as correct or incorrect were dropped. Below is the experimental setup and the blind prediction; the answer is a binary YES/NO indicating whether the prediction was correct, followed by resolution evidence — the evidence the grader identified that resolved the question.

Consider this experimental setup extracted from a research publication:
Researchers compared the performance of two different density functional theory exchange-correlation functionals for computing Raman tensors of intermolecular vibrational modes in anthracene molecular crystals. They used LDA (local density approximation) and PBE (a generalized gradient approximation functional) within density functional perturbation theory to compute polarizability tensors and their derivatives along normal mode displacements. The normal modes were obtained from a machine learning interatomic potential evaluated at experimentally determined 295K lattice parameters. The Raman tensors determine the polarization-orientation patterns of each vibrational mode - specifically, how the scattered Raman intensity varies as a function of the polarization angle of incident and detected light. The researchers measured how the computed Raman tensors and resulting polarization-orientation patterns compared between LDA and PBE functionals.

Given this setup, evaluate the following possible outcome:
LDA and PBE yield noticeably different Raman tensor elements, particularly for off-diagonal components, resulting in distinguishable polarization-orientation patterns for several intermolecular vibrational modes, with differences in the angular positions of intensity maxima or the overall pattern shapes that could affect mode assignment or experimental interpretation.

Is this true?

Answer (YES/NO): NO